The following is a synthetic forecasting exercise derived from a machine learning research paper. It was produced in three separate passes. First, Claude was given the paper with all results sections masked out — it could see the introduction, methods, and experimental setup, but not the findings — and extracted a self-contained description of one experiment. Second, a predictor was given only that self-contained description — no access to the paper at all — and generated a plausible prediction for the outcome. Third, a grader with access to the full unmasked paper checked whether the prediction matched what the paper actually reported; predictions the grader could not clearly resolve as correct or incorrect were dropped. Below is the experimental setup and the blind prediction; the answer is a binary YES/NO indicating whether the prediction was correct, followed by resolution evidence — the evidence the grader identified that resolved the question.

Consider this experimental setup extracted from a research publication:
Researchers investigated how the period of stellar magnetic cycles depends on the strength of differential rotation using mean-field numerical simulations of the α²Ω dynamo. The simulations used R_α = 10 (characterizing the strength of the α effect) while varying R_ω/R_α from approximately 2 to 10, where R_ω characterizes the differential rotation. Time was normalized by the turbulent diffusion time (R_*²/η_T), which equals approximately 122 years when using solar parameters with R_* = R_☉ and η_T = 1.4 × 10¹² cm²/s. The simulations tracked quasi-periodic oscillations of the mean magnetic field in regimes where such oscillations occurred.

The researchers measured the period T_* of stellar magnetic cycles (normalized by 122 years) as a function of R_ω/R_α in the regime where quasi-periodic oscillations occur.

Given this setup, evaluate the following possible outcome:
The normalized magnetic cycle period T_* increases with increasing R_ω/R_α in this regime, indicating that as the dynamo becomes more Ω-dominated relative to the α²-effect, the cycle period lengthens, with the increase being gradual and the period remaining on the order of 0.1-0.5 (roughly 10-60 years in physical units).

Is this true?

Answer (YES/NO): NO